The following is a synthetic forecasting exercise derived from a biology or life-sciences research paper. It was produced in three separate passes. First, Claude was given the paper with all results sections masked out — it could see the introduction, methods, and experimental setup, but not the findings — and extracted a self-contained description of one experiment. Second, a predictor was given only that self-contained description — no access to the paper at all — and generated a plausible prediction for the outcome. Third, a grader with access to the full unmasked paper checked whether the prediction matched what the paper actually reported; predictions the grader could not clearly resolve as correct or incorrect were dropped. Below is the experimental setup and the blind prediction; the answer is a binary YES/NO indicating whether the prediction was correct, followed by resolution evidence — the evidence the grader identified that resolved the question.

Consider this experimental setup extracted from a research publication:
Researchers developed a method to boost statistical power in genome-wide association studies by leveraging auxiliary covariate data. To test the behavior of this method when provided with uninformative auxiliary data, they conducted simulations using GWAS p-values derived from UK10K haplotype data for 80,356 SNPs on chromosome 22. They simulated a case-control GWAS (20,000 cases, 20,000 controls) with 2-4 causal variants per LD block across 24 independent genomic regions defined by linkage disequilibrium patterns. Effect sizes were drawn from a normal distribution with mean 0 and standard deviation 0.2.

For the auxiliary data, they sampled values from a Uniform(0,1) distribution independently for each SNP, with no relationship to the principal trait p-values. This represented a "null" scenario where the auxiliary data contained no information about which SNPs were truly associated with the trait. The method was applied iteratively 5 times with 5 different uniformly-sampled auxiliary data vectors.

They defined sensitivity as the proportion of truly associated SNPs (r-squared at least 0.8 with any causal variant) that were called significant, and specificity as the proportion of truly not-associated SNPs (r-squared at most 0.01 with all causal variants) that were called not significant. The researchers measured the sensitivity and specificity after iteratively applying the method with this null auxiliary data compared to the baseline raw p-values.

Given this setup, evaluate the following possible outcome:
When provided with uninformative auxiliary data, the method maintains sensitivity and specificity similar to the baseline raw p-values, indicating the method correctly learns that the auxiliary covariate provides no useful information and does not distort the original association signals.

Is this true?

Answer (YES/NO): YES